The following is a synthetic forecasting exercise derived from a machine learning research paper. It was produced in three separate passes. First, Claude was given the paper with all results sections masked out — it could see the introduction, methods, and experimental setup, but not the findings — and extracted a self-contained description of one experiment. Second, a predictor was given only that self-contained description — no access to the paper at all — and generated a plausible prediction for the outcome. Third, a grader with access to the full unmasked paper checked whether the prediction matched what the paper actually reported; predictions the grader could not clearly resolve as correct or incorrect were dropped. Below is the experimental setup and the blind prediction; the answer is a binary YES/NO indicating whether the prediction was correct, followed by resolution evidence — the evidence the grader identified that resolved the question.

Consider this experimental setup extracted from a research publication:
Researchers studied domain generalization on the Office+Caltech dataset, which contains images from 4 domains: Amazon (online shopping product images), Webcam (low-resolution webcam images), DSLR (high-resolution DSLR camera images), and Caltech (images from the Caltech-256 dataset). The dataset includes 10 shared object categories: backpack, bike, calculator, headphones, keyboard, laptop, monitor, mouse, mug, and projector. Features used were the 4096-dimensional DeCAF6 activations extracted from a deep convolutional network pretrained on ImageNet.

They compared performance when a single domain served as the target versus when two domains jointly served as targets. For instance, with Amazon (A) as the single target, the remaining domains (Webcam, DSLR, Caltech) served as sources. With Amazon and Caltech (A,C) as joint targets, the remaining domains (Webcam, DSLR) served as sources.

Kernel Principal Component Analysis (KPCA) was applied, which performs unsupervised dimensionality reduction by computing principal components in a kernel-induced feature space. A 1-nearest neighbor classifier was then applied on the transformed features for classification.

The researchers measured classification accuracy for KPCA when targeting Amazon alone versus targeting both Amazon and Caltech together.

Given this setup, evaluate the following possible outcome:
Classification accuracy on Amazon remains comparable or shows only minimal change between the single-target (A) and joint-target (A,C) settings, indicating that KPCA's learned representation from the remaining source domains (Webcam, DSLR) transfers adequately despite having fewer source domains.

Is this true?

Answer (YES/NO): NO